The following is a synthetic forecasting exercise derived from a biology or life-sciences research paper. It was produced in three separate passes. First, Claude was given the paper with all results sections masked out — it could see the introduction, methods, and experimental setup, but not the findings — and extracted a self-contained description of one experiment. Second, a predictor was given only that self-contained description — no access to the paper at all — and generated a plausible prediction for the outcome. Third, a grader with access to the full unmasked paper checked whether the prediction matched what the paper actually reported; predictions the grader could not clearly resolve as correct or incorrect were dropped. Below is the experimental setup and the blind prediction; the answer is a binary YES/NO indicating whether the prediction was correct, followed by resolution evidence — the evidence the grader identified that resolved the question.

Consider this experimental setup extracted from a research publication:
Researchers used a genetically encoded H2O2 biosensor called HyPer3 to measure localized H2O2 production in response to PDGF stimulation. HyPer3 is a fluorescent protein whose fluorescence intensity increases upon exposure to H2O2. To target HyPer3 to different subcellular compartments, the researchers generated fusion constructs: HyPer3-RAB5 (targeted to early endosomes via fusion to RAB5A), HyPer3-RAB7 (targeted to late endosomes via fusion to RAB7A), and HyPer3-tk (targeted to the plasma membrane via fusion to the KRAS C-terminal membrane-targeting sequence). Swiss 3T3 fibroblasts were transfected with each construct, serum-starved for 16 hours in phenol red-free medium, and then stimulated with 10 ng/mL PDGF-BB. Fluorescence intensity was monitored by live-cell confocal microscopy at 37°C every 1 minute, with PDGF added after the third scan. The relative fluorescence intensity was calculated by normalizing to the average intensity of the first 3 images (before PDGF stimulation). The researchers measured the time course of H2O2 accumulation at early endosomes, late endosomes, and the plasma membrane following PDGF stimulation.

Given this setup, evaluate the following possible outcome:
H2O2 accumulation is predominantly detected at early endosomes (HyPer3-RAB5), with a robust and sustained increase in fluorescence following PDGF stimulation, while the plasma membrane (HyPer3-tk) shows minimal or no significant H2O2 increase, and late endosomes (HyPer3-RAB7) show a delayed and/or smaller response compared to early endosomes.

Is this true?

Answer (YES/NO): NO